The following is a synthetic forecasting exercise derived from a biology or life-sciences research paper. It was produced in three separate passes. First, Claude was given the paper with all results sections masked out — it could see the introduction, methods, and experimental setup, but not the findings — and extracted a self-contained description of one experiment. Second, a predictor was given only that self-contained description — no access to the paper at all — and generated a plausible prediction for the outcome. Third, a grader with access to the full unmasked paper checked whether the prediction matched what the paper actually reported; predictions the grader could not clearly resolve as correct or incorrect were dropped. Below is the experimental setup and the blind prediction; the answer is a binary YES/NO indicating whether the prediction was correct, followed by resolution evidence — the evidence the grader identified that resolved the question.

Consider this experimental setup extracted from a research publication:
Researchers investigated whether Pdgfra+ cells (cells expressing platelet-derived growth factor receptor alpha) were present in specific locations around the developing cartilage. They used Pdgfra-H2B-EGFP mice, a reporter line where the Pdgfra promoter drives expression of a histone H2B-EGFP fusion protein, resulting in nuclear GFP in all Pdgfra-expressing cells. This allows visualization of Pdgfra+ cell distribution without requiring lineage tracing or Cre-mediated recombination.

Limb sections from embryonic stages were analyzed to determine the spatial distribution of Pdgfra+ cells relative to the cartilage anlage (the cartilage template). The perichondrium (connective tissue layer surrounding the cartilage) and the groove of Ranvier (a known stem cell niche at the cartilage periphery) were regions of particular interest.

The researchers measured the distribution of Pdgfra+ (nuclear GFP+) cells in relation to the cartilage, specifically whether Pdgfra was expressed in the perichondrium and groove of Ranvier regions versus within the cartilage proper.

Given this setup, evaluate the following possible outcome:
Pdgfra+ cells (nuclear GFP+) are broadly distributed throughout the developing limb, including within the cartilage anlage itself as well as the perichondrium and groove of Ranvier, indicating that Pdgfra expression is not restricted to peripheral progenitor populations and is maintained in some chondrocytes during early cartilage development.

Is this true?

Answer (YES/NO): NO